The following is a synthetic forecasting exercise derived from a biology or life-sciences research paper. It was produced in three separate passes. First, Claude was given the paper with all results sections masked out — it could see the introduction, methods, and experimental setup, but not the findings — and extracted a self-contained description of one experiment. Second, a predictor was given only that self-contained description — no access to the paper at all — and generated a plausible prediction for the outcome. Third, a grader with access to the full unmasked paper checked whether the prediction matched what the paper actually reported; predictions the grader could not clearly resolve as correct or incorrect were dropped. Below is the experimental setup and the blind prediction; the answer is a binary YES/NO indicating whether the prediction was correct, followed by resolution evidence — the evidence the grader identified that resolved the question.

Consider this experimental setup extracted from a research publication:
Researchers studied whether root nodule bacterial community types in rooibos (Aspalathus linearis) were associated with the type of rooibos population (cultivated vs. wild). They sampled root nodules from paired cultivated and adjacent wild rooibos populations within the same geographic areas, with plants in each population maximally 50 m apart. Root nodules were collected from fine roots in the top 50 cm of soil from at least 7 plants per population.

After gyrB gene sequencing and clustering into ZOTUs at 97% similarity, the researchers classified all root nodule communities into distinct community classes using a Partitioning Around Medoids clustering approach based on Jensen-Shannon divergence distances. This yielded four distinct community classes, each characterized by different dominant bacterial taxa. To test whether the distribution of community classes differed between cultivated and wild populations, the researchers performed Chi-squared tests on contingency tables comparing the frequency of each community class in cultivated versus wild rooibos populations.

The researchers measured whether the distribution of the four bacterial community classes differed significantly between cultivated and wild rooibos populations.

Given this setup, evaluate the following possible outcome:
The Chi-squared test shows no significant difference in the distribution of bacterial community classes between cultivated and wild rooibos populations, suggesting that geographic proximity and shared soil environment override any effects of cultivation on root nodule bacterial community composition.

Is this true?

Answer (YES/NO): NO